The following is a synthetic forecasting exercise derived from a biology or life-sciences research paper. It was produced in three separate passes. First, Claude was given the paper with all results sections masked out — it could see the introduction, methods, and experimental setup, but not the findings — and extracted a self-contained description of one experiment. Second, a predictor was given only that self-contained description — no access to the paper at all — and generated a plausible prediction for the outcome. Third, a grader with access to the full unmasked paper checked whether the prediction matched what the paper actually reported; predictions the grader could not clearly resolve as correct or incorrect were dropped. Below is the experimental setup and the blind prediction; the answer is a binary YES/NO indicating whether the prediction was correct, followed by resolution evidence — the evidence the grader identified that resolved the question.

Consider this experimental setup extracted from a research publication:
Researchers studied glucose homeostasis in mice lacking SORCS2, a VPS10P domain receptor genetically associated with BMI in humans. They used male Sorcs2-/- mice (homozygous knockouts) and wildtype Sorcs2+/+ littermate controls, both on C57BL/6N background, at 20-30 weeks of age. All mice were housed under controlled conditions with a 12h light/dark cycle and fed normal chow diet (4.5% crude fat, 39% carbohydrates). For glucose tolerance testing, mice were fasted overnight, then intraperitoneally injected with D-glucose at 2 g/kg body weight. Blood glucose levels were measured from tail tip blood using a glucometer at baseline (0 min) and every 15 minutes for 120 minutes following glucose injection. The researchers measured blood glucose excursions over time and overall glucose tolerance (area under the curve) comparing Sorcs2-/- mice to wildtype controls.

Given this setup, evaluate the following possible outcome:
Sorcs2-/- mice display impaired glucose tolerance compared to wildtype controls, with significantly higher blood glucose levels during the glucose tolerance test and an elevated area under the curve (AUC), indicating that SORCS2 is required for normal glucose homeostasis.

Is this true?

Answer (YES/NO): YES